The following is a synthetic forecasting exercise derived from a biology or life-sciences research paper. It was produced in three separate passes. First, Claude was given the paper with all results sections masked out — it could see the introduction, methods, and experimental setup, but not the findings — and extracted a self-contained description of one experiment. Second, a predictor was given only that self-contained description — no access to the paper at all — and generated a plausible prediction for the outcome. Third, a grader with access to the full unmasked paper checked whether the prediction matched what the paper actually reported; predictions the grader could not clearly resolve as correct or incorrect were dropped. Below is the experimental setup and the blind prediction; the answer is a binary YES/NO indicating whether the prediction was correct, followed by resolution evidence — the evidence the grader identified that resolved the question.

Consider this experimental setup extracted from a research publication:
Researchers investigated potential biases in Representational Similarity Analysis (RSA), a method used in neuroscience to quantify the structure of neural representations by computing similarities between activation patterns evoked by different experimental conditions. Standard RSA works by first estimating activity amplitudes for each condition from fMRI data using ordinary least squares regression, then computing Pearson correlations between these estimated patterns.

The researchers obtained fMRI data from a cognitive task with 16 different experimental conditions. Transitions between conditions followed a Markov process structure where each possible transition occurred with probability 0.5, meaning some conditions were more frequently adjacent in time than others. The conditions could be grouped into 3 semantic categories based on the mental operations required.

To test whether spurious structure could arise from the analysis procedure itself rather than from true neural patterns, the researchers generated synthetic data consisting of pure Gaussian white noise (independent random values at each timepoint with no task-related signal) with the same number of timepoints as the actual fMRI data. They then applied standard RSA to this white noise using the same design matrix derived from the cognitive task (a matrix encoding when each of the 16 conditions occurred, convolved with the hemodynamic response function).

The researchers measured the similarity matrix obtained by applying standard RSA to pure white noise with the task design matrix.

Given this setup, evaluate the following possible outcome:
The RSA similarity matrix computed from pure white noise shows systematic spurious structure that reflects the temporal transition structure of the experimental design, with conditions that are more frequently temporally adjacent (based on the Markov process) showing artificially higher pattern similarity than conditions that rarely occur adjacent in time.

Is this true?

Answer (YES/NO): YES